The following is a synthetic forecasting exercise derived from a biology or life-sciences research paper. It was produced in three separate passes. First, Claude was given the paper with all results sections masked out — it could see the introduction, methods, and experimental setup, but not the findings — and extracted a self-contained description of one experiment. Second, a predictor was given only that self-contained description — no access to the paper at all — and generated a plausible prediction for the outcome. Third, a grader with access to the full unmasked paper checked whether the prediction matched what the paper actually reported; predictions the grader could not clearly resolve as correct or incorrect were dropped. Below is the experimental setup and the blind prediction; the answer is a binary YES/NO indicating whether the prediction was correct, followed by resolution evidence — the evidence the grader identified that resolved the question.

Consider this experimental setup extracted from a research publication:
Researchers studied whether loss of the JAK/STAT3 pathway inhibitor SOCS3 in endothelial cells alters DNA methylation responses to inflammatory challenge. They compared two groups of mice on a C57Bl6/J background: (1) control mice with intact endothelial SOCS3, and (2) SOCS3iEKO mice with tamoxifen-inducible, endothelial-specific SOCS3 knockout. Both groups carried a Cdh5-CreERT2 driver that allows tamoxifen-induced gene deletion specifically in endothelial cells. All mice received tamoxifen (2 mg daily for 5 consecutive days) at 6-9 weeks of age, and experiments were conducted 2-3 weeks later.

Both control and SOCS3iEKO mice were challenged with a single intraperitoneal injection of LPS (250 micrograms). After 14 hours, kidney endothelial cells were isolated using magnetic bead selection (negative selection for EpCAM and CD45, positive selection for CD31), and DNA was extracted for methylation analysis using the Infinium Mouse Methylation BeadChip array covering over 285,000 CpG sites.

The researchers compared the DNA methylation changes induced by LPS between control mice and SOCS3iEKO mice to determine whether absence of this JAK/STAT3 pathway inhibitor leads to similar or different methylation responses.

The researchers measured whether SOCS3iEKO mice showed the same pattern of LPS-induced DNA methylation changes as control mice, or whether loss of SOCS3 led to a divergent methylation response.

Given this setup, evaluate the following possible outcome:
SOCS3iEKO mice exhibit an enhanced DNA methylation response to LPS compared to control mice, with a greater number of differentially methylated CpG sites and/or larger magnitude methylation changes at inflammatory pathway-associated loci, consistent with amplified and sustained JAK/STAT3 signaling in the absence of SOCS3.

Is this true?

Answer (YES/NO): NO